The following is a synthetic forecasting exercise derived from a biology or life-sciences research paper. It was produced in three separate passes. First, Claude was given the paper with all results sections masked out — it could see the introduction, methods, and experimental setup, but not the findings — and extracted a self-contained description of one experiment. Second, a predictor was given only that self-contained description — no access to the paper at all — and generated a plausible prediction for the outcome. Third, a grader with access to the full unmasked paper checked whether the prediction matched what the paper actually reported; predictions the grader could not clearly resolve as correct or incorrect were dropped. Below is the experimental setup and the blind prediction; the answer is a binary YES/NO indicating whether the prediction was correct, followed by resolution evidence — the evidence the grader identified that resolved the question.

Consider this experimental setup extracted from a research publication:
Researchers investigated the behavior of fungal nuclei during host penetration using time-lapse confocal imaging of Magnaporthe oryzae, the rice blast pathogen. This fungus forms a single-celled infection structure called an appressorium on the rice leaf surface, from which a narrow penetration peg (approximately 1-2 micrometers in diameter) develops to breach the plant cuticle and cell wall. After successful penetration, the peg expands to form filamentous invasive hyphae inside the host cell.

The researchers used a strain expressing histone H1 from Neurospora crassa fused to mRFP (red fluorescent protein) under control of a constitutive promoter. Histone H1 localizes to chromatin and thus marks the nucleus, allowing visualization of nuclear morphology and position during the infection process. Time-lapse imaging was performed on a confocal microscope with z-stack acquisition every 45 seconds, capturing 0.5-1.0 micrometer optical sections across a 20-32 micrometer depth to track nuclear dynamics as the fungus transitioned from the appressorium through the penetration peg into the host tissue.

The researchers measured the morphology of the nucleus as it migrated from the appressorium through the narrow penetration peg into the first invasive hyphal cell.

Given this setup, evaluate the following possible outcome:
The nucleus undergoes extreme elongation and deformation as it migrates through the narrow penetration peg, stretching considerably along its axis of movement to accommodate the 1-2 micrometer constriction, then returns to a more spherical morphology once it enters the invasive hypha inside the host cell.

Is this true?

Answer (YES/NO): YES